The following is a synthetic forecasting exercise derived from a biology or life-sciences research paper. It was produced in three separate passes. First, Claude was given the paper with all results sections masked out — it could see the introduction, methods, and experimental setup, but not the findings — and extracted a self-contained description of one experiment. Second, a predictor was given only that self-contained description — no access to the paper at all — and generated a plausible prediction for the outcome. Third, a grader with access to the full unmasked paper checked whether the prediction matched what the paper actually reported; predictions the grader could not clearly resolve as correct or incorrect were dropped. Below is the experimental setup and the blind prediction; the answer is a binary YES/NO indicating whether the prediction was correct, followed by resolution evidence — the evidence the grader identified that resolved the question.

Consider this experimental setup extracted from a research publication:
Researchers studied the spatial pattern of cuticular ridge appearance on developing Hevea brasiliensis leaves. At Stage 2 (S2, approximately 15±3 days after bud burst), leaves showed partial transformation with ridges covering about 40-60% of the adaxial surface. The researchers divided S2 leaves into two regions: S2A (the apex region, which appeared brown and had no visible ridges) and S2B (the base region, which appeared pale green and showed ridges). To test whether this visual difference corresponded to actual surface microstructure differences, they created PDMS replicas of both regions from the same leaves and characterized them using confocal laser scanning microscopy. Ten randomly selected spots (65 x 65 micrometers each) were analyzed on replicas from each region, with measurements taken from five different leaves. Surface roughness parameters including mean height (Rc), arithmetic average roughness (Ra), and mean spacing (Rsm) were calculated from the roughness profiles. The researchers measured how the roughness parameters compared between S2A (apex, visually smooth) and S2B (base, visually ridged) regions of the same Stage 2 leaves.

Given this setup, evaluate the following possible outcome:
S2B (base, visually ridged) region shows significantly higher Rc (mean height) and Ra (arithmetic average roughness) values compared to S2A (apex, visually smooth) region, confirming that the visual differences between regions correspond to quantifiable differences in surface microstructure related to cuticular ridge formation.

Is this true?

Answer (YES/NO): YES